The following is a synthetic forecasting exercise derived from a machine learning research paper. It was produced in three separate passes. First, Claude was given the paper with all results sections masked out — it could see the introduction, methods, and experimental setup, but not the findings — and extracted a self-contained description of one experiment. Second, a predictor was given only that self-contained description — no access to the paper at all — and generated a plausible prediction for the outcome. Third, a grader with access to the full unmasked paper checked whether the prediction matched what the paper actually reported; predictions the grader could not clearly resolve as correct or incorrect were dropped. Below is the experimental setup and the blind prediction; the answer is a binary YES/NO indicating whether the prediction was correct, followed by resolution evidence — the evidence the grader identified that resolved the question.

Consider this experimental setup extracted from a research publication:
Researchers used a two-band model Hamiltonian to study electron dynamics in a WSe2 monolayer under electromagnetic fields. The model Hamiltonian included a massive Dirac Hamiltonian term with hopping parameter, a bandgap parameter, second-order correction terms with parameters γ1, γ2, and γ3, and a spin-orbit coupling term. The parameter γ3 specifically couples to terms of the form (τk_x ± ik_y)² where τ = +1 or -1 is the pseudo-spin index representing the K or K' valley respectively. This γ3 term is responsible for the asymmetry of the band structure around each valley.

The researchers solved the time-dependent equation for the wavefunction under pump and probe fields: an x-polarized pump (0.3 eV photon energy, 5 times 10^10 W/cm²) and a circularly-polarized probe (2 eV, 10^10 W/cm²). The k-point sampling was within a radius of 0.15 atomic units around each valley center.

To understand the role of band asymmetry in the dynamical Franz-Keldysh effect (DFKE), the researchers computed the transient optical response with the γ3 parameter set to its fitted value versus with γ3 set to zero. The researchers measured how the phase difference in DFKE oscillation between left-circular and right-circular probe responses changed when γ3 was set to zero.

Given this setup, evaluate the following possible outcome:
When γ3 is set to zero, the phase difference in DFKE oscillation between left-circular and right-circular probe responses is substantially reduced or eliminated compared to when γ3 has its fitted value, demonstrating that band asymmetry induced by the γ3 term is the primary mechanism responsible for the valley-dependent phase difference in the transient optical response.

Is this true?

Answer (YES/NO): YES